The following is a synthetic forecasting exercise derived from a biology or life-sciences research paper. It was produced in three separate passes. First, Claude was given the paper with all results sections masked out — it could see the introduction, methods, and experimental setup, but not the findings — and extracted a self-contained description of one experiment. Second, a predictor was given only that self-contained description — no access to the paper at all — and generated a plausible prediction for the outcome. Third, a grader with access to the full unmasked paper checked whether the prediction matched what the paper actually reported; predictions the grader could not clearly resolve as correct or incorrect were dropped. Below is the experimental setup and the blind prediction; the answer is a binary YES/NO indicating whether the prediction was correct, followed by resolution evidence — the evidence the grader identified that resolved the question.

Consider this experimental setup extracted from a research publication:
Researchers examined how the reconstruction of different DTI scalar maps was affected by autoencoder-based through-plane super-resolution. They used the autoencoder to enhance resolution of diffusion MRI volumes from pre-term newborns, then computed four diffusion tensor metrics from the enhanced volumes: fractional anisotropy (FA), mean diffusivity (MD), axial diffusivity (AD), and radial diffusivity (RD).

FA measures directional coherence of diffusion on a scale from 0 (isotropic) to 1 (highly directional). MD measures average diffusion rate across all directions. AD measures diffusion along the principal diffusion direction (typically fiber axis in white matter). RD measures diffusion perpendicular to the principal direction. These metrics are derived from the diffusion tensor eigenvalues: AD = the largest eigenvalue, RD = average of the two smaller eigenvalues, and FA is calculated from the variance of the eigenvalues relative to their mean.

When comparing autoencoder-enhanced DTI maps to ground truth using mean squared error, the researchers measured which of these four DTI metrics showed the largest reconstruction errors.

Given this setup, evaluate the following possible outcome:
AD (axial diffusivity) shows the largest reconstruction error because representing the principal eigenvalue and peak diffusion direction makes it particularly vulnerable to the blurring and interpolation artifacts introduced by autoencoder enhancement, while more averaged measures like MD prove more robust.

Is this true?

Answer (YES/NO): NO